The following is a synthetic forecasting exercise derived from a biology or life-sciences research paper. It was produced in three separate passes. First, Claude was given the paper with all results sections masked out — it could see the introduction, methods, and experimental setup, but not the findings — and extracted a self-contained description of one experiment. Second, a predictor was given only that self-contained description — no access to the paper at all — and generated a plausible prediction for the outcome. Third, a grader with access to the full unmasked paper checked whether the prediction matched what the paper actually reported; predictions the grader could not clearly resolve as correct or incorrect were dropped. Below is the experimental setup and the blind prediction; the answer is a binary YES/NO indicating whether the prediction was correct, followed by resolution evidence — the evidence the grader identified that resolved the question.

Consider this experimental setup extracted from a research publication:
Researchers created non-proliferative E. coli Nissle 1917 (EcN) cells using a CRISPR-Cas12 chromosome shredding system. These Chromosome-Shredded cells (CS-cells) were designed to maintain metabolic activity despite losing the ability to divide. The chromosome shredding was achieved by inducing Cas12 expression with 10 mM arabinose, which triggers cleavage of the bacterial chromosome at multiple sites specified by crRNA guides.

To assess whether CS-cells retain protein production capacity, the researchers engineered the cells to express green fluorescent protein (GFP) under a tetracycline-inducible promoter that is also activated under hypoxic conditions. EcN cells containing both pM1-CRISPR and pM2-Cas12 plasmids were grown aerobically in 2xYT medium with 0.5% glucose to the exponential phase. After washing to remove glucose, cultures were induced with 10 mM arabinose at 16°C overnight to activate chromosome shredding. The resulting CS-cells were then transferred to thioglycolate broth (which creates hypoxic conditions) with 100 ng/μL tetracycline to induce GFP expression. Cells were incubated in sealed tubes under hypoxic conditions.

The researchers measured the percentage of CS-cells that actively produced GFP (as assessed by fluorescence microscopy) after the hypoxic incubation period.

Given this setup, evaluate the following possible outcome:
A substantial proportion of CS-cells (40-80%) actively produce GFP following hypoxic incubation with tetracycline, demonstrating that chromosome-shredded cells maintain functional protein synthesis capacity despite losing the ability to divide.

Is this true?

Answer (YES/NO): NO